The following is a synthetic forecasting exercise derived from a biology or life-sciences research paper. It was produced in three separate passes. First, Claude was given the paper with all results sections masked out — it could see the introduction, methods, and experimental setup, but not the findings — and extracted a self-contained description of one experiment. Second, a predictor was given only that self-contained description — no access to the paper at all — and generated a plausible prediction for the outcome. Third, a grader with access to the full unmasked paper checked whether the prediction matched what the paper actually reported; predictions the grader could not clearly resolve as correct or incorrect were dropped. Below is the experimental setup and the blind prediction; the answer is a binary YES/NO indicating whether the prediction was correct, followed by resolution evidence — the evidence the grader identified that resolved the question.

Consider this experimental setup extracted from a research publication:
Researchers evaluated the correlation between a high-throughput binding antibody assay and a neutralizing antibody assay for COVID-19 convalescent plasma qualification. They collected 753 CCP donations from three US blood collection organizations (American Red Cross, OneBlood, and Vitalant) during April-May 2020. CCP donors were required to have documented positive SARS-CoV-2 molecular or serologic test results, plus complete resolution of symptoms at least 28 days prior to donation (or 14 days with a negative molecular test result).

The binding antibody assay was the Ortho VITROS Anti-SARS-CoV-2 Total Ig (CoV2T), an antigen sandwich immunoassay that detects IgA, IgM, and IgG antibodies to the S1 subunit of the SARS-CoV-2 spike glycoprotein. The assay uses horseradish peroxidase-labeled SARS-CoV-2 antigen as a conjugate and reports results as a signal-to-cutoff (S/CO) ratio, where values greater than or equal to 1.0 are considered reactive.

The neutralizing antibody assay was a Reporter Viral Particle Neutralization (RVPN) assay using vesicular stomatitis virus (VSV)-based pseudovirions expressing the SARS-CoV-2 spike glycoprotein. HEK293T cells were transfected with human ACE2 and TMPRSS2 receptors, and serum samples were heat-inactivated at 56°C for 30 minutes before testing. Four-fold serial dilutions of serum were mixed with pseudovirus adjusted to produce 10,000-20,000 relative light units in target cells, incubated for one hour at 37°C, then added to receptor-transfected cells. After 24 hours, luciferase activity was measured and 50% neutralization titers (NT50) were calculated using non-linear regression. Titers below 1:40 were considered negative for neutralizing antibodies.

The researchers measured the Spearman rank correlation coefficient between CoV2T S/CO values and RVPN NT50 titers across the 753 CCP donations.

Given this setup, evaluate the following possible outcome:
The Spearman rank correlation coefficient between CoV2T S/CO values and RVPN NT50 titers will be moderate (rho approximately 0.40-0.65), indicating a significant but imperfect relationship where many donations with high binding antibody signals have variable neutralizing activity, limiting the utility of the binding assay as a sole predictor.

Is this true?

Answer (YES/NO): NO